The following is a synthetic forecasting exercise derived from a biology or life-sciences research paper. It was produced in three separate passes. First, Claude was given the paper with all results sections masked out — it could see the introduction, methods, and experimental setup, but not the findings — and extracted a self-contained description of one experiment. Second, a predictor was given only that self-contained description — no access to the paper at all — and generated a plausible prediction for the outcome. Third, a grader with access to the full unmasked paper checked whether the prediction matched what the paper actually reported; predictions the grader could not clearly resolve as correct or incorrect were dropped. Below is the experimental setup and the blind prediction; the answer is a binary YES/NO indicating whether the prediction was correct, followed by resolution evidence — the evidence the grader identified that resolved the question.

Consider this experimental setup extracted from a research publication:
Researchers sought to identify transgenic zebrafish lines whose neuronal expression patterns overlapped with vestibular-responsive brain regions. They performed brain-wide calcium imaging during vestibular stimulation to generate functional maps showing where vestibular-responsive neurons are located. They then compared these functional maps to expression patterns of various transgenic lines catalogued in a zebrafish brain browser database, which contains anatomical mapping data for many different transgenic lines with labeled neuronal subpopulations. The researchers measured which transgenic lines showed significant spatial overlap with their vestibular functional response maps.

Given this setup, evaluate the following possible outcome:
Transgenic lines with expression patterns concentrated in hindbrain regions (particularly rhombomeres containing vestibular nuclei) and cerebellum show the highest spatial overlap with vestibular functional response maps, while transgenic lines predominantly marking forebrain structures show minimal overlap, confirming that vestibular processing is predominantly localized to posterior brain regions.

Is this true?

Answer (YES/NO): NO